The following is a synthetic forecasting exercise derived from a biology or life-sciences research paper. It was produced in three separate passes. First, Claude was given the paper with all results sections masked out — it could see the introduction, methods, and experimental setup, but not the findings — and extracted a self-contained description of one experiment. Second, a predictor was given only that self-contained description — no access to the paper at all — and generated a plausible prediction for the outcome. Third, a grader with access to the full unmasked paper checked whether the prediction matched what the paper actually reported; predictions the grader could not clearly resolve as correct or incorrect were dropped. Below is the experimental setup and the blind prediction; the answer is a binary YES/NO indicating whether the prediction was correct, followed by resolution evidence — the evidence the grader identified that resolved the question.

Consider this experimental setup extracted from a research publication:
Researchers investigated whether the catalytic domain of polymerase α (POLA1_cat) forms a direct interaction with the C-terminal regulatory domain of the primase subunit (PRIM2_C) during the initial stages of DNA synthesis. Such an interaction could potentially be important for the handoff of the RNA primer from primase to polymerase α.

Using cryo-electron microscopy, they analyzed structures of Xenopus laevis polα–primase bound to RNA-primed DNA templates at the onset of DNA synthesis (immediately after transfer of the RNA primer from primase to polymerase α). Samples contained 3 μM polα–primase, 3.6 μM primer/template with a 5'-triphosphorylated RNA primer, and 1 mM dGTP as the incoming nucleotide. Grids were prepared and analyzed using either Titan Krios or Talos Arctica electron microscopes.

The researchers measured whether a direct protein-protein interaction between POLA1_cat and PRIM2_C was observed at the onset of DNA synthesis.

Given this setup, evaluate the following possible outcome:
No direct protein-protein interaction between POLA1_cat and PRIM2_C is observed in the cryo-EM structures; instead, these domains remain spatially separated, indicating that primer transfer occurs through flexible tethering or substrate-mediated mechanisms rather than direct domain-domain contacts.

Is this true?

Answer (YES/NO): NO